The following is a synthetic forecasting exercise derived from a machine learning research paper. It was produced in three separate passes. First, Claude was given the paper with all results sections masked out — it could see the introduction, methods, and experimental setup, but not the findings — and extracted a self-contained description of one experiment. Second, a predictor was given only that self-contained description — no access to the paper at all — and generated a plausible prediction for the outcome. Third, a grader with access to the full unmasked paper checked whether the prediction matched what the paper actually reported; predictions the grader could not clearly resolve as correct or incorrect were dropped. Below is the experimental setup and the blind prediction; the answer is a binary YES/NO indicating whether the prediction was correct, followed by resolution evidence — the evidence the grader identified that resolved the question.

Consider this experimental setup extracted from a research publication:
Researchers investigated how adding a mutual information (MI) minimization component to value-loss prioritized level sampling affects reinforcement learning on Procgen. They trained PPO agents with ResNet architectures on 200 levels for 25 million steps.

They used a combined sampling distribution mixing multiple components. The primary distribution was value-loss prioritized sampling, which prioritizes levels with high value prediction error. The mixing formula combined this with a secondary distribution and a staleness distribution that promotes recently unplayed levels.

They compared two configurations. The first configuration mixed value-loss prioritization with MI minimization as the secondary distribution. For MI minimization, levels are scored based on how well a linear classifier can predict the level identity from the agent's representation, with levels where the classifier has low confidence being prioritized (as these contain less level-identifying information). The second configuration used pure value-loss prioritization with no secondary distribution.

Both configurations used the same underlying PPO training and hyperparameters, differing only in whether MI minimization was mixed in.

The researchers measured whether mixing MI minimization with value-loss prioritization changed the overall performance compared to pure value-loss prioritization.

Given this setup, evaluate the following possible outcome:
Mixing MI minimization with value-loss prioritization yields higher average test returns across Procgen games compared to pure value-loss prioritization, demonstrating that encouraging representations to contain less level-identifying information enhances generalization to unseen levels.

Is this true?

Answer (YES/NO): NO